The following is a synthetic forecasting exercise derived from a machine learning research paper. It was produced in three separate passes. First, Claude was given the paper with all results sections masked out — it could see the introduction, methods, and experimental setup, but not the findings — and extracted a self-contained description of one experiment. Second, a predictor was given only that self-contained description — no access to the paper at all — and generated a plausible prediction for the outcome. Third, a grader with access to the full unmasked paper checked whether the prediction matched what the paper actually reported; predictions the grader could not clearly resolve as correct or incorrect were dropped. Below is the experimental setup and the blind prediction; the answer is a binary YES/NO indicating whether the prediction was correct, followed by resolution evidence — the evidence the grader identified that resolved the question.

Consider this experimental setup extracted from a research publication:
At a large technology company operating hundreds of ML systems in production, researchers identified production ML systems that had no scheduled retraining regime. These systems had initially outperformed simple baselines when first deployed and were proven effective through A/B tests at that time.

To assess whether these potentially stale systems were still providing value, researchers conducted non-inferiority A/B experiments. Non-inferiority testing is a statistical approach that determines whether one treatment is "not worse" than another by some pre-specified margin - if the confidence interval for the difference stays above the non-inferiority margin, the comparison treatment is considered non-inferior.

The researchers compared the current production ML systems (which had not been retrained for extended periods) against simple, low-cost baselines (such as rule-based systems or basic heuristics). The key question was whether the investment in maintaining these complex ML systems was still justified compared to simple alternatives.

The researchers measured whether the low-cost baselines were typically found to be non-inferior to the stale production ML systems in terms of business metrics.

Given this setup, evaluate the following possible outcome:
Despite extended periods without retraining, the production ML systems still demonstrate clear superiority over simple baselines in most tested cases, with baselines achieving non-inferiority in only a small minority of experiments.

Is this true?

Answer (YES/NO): NO